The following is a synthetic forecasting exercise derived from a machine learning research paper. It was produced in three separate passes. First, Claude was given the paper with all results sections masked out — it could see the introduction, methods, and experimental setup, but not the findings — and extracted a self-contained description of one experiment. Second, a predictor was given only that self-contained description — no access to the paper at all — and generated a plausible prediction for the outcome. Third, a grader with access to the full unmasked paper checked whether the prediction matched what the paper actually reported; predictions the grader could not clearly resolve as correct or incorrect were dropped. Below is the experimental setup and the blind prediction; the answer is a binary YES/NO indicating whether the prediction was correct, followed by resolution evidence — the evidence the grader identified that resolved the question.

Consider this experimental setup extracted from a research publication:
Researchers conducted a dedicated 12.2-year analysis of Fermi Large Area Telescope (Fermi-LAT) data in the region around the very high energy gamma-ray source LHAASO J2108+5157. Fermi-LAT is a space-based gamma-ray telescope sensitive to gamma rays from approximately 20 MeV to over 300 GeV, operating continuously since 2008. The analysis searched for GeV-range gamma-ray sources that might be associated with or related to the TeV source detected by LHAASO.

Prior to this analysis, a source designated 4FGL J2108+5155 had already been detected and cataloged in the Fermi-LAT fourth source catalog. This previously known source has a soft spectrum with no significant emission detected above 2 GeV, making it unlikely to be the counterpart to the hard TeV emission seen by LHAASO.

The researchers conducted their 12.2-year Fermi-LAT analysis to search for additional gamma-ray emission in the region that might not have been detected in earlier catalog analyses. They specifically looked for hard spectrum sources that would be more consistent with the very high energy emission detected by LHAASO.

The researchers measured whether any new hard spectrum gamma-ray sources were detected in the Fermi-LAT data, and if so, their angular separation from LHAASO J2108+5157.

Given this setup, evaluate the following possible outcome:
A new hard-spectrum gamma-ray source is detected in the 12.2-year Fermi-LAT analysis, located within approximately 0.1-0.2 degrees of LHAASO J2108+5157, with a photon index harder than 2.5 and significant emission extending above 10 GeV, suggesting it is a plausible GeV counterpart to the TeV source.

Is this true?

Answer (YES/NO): NO